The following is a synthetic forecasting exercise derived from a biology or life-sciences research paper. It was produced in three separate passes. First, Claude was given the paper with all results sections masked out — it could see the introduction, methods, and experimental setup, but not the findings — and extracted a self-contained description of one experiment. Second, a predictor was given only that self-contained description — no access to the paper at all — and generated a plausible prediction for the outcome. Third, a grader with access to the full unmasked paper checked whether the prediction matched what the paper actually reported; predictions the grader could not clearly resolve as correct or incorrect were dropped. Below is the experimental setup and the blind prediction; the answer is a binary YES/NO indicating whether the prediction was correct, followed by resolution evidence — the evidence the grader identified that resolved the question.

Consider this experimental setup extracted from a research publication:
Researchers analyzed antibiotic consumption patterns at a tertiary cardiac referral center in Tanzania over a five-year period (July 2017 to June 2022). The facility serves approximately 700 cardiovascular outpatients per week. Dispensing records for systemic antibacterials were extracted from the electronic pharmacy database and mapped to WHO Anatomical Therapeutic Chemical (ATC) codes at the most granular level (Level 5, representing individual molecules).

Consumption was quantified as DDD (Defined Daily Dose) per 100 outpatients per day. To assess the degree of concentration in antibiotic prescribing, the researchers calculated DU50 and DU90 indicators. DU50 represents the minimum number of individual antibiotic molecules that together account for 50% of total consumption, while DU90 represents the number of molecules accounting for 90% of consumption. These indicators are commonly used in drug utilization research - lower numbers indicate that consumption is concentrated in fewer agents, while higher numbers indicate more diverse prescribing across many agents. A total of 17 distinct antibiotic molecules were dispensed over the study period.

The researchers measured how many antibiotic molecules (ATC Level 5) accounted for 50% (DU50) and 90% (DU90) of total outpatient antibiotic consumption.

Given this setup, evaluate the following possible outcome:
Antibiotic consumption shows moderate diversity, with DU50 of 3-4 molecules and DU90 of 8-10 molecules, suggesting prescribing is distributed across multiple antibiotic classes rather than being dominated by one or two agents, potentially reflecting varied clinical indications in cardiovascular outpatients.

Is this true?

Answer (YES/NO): NO